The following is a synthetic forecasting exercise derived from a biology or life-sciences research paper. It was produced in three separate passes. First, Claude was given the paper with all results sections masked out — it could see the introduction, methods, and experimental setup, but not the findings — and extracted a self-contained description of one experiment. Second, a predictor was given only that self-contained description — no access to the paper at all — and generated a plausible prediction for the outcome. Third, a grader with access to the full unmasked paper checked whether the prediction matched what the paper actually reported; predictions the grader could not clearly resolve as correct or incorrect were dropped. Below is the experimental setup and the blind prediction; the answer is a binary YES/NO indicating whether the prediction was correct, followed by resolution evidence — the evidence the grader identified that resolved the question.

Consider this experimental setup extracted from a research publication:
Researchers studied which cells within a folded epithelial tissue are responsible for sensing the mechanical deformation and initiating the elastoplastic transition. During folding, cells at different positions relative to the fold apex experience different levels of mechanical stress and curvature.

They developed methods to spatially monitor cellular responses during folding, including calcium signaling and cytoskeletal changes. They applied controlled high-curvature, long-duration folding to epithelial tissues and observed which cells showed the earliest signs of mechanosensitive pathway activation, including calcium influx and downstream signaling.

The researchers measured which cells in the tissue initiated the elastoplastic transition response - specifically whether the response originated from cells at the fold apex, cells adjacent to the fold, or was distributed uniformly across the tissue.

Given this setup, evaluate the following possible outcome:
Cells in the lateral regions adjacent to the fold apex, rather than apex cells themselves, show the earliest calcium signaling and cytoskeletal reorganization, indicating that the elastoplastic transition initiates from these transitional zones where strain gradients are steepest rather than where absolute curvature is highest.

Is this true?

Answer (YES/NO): NO